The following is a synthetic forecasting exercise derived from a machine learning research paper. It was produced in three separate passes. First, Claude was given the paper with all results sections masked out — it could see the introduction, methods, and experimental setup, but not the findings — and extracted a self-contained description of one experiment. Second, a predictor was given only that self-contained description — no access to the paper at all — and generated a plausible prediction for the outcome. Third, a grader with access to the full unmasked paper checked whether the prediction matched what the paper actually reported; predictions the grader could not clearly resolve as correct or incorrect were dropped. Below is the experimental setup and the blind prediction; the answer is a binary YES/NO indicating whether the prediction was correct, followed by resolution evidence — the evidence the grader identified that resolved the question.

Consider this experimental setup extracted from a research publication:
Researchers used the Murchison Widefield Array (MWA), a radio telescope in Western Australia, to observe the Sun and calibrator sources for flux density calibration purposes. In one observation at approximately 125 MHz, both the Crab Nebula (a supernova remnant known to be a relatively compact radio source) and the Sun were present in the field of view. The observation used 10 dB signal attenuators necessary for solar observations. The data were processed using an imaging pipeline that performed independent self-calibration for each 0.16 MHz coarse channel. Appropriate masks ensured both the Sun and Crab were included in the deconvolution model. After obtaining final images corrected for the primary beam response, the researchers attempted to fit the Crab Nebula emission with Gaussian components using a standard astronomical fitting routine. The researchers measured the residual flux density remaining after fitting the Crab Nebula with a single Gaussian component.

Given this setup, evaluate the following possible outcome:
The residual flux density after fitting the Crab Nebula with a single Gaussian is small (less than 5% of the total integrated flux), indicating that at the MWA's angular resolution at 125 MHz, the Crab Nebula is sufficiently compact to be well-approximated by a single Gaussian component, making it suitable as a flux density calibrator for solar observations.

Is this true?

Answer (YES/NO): YES